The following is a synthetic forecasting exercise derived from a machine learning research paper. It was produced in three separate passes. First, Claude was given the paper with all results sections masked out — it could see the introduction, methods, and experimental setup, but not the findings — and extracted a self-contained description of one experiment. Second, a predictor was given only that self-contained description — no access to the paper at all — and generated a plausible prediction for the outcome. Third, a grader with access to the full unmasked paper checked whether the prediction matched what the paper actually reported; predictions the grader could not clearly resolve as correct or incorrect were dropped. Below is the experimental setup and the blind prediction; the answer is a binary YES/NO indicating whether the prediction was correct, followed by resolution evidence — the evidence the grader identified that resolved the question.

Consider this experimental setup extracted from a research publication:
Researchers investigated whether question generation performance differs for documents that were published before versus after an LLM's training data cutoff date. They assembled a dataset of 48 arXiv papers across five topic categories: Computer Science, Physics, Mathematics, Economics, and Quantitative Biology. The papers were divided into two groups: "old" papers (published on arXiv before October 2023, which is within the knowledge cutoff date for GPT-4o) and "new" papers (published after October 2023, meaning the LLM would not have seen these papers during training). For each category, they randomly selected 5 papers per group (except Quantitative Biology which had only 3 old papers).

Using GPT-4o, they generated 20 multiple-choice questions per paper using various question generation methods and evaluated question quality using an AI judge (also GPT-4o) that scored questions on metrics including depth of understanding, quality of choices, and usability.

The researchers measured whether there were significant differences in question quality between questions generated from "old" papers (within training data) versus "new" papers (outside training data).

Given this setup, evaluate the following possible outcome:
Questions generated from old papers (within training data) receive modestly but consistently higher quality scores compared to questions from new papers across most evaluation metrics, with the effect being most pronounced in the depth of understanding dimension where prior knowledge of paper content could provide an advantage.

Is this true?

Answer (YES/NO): NO